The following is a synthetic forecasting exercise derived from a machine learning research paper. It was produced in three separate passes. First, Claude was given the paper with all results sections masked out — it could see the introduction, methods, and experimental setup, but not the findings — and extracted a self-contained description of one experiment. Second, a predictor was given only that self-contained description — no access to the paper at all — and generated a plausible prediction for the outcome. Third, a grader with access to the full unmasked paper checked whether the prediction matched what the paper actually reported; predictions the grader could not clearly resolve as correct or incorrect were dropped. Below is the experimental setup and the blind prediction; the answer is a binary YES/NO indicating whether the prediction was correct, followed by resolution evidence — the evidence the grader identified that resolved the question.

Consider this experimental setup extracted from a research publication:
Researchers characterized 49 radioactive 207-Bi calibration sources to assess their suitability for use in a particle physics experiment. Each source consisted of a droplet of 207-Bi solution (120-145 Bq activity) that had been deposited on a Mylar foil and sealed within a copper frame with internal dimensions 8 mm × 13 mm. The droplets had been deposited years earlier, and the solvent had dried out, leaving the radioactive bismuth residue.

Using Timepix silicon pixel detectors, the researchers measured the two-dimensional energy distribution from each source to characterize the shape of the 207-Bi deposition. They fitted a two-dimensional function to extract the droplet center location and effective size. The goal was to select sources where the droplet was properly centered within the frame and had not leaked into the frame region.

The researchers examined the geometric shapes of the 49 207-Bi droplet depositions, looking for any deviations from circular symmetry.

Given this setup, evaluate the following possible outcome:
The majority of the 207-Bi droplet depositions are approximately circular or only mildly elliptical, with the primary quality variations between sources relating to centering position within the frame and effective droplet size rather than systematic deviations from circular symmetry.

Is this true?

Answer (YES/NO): YES